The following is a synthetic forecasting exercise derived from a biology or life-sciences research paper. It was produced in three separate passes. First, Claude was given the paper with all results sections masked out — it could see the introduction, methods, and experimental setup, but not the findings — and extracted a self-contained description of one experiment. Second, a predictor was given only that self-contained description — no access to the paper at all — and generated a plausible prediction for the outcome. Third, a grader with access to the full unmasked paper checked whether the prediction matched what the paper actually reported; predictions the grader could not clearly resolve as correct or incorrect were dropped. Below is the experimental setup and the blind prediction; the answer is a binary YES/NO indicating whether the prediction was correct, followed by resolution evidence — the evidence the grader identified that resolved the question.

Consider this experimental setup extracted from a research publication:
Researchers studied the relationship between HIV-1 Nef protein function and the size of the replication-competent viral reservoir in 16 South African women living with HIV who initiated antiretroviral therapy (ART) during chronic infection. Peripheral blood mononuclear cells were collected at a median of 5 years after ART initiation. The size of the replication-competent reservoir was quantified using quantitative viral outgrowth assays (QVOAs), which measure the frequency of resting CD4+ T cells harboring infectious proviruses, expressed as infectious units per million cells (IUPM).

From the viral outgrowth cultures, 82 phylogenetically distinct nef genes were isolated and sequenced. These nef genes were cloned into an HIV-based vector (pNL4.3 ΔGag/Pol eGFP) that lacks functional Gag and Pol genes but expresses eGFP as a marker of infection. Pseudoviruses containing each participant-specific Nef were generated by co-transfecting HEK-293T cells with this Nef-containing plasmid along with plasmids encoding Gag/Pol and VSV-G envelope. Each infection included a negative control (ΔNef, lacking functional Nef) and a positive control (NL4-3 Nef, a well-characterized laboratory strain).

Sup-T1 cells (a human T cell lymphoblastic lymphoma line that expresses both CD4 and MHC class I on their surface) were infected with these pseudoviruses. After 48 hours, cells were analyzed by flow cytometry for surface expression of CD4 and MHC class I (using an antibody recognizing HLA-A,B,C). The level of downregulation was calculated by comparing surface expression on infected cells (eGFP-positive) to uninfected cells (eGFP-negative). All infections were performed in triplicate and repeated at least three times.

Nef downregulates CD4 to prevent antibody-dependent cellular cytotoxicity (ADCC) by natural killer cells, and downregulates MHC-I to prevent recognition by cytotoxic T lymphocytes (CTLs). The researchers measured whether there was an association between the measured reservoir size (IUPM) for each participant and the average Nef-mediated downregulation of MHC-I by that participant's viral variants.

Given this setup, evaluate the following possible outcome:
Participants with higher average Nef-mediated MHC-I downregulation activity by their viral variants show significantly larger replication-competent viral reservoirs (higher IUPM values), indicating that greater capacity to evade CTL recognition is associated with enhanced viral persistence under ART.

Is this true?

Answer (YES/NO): YES